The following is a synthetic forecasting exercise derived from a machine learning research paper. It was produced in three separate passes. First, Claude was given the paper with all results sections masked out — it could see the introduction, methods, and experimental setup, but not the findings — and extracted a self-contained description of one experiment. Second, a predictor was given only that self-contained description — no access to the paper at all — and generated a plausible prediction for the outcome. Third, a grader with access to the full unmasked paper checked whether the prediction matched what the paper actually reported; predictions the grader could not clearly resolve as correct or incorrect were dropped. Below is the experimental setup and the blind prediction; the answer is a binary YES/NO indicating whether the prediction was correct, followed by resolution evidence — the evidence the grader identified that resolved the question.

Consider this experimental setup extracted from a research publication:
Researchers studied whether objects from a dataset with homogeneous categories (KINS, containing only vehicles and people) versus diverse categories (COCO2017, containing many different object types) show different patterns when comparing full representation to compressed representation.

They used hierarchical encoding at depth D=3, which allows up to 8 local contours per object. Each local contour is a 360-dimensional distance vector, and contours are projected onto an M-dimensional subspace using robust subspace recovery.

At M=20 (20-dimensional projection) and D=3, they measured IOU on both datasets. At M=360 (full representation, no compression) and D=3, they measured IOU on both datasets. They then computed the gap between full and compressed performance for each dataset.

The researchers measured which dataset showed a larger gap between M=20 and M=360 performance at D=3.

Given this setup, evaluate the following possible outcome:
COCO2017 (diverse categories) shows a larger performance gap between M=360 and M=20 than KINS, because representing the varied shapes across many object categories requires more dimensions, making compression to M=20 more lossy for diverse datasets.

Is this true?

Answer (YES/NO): YES